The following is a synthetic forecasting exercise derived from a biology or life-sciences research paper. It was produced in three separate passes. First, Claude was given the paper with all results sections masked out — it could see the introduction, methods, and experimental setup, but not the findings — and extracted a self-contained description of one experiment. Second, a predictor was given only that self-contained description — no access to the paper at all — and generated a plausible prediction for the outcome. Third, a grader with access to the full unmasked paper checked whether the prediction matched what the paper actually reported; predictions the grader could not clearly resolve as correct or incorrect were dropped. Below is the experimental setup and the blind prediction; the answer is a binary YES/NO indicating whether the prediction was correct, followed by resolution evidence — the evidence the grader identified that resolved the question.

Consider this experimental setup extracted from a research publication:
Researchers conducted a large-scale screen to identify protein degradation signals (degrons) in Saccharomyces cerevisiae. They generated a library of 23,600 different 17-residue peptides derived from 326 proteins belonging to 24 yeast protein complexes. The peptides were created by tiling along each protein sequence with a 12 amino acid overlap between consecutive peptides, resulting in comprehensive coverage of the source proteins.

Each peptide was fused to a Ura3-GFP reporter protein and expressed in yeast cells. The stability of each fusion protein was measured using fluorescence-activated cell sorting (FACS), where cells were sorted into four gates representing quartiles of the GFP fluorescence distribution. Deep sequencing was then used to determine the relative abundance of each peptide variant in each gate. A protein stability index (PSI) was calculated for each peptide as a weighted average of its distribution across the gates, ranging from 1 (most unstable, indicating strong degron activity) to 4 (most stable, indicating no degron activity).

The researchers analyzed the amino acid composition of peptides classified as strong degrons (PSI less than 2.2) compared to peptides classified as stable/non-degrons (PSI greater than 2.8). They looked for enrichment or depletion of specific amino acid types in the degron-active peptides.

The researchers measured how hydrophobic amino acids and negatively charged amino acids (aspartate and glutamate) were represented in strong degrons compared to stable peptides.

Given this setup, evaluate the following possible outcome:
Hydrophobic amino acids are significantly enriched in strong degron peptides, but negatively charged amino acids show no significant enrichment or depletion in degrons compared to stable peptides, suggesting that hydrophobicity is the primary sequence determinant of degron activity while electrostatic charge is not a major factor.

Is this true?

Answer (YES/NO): NO